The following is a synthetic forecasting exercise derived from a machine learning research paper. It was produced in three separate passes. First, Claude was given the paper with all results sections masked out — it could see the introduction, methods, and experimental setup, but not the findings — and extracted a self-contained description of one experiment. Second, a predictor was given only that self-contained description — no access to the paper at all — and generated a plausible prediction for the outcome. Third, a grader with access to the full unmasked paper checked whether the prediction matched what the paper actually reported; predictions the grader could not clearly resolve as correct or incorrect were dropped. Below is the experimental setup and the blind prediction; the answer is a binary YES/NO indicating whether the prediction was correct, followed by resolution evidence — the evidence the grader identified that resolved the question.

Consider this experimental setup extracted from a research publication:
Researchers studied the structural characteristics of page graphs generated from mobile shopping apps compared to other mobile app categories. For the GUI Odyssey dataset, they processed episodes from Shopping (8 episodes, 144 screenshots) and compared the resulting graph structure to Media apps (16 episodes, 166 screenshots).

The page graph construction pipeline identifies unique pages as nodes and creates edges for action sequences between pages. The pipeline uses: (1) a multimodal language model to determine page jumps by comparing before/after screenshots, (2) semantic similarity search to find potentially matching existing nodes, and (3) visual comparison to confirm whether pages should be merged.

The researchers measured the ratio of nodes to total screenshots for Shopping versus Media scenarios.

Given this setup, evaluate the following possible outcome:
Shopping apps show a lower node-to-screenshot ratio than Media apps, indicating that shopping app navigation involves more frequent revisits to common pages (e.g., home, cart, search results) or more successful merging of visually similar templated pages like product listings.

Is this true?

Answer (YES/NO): NO